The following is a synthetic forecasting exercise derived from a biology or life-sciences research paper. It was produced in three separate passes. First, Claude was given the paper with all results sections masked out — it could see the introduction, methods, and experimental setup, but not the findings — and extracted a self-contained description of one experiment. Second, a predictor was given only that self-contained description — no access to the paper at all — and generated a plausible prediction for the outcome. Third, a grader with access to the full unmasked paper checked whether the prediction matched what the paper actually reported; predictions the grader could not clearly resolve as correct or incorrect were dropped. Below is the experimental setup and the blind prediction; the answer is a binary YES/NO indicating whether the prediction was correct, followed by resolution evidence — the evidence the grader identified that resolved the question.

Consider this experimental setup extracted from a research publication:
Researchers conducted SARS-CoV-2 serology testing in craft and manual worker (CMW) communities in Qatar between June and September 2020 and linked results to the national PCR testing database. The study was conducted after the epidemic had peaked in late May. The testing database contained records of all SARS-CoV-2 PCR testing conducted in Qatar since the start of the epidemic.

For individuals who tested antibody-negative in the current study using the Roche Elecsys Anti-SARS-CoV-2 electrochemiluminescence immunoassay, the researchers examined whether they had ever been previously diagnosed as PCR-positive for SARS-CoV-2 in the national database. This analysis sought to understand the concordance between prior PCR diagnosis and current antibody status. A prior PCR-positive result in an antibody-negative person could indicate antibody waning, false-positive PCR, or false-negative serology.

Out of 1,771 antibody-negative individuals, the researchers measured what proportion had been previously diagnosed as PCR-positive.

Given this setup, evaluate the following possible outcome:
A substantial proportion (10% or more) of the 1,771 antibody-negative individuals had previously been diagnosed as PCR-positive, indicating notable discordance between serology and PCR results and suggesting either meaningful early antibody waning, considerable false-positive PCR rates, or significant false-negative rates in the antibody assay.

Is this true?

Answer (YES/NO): NO